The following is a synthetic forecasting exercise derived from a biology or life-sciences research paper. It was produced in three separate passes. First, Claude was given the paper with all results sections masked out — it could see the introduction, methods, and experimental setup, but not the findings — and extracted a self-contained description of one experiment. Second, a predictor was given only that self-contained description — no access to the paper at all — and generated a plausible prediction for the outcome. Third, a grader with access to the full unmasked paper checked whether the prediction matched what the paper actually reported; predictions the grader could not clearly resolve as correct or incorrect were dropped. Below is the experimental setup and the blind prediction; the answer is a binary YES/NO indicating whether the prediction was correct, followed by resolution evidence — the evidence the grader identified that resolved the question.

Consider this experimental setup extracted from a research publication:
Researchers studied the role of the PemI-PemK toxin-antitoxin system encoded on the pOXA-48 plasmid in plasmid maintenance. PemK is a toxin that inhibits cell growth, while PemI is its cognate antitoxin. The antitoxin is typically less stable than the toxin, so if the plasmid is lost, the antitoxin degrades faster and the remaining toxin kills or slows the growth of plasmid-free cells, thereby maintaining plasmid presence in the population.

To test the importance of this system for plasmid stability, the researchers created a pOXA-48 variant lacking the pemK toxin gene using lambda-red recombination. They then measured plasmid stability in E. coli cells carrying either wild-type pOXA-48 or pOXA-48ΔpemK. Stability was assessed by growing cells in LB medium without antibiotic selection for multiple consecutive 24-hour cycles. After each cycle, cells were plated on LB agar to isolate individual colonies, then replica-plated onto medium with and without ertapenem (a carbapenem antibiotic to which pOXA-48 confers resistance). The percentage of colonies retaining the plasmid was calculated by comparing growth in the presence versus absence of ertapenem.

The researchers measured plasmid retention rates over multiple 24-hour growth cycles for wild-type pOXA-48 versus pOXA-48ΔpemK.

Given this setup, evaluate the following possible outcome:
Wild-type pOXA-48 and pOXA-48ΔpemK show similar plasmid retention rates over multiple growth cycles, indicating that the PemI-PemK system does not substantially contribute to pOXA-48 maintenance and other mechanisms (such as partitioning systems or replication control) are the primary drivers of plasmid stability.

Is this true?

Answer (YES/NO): NO